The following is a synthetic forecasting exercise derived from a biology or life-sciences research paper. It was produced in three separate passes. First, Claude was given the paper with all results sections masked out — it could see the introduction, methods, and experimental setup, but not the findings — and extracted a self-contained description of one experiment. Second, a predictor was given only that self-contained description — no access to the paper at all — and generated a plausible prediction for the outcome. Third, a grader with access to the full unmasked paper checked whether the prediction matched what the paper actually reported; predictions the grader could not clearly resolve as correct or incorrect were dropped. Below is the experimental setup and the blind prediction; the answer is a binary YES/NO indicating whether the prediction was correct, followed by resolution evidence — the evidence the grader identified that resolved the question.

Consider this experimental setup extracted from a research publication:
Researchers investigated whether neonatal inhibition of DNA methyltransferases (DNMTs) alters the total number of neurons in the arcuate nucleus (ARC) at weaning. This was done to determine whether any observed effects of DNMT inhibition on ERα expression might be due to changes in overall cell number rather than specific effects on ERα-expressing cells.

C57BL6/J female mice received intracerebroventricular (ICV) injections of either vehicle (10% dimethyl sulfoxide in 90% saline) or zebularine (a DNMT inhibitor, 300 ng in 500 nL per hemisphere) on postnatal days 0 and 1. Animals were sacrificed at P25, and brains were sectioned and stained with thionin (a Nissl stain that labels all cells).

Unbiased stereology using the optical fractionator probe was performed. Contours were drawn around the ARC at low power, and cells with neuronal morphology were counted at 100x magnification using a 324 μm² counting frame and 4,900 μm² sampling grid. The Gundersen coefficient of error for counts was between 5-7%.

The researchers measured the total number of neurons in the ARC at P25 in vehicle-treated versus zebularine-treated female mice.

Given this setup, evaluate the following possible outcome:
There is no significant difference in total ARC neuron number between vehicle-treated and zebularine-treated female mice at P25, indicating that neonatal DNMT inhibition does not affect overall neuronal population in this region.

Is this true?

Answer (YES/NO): YES